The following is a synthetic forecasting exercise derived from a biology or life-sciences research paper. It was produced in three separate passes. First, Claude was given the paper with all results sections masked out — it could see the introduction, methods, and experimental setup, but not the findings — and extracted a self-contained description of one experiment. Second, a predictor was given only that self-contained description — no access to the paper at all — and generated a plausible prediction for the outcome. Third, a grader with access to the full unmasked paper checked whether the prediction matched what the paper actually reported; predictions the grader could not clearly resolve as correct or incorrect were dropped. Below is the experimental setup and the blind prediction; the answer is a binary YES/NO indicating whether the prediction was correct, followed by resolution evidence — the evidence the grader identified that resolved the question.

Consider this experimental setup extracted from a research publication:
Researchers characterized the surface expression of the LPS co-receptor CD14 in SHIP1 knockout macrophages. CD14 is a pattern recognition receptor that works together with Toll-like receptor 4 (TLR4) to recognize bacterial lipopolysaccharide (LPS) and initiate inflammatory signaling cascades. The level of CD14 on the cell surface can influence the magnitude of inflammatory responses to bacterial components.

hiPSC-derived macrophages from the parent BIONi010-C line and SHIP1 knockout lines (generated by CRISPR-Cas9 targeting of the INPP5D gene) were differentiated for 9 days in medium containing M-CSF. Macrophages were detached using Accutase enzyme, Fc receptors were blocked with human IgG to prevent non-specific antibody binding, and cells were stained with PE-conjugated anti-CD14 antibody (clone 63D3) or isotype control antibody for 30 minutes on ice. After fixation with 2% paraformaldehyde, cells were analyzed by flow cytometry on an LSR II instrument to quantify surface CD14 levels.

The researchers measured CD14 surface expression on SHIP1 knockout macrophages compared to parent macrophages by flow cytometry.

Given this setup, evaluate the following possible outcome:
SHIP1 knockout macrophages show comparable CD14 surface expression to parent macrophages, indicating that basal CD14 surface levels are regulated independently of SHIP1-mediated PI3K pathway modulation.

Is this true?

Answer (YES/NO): NO